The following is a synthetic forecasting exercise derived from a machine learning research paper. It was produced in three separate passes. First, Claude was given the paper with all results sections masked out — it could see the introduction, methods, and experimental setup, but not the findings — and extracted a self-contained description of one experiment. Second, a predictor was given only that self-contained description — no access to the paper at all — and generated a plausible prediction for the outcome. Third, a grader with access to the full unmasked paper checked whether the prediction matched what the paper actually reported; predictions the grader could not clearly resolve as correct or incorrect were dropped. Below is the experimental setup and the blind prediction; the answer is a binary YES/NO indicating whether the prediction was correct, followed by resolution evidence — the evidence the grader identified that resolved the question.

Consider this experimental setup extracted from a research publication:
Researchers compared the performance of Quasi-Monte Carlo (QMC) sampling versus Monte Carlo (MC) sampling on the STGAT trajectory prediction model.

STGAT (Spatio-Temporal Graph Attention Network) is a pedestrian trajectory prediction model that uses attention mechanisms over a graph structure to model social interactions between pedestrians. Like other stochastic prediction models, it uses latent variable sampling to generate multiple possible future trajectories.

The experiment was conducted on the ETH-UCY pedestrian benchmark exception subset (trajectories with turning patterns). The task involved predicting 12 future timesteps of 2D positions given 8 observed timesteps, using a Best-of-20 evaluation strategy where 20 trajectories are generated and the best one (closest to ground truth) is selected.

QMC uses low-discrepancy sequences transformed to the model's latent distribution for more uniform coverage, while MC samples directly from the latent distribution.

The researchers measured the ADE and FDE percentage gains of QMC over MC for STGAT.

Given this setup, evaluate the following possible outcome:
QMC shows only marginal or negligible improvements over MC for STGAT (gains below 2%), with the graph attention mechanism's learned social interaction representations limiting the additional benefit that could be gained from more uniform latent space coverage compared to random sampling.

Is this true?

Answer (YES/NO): NO